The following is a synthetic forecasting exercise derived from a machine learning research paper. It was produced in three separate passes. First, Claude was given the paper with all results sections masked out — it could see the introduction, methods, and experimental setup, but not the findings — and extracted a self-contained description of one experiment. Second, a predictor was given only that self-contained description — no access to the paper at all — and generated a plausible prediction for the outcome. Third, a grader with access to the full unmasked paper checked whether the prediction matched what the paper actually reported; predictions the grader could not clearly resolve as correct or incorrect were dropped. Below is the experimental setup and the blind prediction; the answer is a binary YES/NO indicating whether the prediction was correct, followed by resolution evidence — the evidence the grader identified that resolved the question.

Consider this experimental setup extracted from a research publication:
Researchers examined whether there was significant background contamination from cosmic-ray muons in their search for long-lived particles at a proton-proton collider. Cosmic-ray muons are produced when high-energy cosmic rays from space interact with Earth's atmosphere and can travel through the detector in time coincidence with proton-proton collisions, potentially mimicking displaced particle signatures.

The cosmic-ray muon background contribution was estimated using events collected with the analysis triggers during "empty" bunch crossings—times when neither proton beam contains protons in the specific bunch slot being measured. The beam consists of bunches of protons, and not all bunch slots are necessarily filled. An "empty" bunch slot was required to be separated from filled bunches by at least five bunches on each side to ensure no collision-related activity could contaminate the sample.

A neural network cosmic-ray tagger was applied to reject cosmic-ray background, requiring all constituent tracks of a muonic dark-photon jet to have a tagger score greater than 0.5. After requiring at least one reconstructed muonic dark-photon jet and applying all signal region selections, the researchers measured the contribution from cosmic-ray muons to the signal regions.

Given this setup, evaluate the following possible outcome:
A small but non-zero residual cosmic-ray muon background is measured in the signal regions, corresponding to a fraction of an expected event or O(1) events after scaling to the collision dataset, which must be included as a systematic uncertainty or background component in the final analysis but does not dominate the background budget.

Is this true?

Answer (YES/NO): NO